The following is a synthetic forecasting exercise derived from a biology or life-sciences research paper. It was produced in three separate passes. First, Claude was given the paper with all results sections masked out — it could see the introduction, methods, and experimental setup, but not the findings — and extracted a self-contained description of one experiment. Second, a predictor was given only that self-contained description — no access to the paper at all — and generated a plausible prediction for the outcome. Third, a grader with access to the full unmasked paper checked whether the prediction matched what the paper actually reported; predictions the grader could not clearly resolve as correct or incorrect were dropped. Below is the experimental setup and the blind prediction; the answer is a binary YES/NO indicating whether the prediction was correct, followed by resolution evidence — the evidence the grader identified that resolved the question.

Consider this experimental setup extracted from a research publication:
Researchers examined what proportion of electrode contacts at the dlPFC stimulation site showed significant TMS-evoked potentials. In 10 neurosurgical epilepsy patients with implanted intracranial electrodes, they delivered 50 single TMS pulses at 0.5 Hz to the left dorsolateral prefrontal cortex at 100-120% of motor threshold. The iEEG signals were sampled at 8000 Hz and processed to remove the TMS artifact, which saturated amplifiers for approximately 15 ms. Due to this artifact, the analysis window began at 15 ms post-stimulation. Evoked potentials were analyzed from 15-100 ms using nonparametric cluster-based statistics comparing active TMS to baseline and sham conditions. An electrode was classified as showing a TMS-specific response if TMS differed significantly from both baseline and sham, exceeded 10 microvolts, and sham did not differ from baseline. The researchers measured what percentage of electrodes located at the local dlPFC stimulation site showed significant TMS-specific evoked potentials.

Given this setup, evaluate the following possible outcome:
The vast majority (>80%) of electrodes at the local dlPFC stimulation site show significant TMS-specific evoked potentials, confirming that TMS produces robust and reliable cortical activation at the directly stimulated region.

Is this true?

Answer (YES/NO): NO